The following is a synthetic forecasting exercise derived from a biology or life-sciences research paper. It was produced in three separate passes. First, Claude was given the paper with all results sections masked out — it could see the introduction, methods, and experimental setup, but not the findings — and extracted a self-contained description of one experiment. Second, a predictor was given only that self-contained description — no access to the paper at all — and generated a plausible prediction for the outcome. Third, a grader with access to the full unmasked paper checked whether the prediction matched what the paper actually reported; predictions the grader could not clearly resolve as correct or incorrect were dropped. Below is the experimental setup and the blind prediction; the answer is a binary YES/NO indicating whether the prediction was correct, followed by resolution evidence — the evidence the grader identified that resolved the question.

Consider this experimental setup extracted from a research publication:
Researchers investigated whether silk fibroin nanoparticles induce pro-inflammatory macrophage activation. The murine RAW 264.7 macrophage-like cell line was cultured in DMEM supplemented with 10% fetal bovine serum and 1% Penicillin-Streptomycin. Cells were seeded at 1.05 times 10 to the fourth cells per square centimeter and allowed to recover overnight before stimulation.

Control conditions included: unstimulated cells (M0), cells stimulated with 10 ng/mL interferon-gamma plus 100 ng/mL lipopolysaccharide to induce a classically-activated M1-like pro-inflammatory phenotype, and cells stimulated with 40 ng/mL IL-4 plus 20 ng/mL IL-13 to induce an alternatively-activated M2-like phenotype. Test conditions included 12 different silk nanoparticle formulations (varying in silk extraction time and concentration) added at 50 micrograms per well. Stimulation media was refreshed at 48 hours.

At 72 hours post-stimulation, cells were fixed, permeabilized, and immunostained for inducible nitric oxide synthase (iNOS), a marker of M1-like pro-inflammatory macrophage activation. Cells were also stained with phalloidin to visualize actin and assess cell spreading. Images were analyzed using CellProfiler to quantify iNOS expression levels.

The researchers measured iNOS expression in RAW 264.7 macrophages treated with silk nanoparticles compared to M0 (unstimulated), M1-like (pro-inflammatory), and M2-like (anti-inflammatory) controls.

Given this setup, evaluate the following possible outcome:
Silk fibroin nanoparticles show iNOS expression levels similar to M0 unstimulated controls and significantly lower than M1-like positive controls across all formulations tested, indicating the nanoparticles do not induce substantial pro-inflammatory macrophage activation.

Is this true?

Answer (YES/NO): NO